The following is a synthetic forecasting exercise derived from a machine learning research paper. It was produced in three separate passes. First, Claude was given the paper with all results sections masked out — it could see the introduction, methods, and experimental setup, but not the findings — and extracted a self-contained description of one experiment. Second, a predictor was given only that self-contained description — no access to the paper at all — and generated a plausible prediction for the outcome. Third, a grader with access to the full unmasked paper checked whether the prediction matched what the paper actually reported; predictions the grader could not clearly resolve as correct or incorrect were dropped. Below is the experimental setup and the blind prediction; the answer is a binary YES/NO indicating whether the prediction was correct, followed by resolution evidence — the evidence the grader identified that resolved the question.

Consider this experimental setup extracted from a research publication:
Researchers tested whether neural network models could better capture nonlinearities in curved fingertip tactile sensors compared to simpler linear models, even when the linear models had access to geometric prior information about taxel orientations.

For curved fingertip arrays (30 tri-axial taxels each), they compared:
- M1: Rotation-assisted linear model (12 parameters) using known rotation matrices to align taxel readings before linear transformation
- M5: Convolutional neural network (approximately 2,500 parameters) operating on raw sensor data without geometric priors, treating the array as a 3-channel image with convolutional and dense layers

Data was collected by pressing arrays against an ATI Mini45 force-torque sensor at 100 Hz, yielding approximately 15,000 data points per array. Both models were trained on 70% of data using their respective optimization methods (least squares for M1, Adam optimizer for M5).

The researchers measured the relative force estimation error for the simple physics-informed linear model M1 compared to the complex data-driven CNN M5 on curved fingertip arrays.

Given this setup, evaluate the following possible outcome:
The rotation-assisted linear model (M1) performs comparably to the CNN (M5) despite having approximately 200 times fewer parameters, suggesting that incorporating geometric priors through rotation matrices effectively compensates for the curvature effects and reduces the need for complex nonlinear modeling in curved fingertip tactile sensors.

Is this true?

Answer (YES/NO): NO